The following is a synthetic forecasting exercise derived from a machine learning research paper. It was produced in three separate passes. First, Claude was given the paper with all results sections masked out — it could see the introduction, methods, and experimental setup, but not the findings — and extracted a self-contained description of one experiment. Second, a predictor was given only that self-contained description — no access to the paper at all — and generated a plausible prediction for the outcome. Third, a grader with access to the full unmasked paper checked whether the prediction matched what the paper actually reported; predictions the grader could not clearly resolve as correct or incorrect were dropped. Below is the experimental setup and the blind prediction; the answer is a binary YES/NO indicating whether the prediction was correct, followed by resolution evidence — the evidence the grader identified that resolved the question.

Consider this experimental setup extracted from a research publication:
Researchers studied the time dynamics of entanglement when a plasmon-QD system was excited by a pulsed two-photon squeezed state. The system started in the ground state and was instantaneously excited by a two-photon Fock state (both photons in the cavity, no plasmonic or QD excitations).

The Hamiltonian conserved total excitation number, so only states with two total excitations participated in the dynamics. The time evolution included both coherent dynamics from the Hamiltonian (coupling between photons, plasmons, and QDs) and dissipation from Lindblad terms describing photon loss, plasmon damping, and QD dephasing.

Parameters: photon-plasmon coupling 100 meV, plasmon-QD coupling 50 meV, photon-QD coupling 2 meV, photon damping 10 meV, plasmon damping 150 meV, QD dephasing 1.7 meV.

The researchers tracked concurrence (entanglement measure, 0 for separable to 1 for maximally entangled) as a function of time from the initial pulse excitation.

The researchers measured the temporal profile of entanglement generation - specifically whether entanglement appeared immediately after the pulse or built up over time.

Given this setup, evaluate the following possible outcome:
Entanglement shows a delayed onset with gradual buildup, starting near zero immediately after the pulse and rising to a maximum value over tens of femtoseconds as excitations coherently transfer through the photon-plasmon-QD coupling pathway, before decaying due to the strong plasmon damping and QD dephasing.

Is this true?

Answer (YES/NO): YES